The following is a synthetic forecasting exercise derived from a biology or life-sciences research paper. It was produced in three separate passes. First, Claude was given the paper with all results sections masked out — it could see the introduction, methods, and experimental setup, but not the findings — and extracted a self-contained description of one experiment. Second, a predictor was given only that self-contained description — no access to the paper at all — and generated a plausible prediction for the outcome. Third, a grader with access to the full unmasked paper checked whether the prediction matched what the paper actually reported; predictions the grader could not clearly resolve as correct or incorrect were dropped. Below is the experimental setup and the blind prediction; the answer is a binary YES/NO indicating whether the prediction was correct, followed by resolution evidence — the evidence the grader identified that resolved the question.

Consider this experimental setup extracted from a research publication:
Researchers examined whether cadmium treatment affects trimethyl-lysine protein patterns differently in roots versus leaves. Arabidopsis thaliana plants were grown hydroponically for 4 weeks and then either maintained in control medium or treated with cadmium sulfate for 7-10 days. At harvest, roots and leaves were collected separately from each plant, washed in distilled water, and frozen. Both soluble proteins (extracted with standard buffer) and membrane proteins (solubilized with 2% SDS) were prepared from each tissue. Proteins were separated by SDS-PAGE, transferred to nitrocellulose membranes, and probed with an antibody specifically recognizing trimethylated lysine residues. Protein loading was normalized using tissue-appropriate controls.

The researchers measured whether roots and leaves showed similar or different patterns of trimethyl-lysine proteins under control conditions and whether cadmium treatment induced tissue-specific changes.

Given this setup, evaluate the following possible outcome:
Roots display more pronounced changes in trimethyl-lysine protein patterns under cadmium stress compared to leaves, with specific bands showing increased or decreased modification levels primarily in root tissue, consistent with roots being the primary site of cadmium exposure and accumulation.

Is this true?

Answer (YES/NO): NO